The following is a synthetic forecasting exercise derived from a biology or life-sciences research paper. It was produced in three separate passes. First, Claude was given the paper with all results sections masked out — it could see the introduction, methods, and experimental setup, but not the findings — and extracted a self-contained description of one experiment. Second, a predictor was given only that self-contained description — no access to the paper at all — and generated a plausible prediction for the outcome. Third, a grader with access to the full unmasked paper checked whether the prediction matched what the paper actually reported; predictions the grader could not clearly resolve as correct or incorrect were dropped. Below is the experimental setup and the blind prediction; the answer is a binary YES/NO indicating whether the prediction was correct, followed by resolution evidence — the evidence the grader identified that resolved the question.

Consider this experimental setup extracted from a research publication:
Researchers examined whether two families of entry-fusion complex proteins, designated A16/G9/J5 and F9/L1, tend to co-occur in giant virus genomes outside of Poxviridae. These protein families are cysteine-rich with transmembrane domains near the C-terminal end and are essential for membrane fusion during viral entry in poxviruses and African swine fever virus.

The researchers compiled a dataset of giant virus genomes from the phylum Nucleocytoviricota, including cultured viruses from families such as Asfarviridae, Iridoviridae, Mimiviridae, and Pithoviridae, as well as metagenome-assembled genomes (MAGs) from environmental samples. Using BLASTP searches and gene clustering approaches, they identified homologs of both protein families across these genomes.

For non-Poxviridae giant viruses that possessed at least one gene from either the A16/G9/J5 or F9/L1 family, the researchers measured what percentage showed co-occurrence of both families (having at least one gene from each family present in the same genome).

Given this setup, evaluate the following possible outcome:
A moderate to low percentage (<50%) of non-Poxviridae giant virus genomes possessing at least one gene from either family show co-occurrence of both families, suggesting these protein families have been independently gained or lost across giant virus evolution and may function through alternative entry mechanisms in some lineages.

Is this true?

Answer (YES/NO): NO